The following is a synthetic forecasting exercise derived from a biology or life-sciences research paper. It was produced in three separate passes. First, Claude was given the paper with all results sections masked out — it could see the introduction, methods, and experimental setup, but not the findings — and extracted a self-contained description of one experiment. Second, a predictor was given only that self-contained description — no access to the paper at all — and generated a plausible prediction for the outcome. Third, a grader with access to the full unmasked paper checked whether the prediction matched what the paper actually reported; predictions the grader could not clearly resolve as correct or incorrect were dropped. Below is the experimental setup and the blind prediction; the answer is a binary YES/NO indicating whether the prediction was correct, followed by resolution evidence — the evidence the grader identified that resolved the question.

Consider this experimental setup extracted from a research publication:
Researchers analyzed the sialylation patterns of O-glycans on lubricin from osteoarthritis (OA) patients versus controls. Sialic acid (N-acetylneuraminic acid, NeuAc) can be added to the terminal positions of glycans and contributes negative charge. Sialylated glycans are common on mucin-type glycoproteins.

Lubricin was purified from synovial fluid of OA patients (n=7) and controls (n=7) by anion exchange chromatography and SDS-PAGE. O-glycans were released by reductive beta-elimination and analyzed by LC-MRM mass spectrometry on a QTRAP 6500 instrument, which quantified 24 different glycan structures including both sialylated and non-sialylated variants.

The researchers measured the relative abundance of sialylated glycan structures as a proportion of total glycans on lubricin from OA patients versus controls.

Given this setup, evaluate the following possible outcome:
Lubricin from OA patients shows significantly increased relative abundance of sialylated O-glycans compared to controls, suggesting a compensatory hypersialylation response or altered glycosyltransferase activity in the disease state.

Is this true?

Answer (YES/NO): NO